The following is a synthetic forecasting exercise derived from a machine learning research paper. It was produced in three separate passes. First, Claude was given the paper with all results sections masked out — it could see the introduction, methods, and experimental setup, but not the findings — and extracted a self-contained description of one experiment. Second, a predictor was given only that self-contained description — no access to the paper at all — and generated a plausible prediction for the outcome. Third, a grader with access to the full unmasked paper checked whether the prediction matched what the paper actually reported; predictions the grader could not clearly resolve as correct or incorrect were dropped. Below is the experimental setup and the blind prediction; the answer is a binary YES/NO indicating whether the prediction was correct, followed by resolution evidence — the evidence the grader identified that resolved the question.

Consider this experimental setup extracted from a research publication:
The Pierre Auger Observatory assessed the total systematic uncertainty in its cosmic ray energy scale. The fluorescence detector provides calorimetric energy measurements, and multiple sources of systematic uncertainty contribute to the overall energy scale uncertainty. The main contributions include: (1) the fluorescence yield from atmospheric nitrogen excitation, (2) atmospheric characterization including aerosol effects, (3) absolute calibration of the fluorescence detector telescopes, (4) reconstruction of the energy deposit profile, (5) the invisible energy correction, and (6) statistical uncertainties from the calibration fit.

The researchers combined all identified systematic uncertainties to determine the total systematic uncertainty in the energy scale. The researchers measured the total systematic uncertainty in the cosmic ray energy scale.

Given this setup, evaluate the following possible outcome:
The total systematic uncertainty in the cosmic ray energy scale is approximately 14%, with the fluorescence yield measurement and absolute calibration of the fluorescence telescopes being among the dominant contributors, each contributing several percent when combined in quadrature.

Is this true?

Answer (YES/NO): YES